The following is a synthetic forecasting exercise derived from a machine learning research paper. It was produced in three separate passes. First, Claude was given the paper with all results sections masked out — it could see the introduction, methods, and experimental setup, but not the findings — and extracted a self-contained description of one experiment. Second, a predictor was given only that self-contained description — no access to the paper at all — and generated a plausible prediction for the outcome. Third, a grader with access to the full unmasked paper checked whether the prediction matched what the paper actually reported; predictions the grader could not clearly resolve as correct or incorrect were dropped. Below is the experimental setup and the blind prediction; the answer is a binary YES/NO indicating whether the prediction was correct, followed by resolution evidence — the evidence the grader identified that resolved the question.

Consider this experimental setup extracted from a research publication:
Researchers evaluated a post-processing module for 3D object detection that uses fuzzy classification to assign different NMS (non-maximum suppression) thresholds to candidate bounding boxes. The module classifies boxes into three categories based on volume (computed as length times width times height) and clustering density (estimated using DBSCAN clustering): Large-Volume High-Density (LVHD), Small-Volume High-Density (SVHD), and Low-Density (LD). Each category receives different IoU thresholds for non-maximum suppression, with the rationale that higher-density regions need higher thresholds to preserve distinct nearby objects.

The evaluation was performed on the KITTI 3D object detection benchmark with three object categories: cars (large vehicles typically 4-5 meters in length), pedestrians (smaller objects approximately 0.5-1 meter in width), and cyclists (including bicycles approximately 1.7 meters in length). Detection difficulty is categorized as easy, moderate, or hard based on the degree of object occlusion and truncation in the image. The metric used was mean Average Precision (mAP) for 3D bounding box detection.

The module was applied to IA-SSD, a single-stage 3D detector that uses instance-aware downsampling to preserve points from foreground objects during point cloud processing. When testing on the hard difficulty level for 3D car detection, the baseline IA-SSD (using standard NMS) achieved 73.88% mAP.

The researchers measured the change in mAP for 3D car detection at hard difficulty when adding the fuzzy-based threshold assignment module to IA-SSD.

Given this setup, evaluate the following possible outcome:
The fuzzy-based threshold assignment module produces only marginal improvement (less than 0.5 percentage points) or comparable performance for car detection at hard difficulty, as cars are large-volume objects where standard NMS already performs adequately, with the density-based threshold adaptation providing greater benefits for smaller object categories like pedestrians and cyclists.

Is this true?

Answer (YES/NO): NO